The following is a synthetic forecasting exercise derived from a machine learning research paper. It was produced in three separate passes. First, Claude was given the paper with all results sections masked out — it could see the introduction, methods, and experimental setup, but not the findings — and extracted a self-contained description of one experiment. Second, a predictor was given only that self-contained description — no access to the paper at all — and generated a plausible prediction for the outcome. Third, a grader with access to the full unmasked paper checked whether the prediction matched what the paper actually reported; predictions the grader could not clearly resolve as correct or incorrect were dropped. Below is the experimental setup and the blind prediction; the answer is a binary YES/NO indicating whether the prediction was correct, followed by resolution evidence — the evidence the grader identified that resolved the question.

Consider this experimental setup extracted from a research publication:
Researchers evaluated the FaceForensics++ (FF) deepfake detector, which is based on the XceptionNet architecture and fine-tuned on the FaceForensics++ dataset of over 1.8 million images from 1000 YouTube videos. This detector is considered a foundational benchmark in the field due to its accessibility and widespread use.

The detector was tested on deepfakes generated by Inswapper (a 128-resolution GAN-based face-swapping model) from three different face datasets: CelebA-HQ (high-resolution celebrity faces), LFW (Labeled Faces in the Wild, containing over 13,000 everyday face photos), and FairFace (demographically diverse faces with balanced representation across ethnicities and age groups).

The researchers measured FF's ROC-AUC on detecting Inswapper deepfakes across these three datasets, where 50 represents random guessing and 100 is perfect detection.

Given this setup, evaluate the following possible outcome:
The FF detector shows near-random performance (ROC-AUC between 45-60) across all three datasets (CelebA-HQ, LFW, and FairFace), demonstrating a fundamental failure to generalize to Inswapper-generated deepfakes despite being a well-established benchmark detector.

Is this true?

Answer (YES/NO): NO